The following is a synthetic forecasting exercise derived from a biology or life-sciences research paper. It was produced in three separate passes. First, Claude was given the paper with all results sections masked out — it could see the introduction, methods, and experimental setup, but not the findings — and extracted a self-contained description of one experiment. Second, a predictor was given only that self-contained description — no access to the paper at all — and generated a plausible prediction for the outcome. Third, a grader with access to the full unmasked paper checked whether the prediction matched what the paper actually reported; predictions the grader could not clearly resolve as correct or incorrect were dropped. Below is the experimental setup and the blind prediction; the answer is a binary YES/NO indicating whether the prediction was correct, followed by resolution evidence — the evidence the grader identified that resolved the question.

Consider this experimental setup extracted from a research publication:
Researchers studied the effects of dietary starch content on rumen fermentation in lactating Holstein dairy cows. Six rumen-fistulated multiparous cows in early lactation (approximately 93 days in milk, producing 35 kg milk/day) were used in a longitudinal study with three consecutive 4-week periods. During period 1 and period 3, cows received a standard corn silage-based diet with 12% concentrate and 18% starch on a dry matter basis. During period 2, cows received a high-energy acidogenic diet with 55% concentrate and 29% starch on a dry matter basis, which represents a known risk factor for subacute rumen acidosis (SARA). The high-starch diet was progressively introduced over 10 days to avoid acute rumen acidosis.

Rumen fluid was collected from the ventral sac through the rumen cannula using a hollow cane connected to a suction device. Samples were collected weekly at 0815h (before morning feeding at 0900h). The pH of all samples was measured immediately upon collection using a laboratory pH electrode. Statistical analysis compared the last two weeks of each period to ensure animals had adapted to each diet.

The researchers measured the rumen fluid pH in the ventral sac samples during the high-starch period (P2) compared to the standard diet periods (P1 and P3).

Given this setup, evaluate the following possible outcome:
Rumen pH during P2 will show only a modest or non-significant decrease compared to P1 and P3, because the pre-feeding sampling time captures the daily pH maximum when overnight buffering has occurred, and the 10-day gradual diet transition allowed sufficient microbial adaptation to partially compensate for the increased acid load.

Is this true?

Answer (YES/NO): NO